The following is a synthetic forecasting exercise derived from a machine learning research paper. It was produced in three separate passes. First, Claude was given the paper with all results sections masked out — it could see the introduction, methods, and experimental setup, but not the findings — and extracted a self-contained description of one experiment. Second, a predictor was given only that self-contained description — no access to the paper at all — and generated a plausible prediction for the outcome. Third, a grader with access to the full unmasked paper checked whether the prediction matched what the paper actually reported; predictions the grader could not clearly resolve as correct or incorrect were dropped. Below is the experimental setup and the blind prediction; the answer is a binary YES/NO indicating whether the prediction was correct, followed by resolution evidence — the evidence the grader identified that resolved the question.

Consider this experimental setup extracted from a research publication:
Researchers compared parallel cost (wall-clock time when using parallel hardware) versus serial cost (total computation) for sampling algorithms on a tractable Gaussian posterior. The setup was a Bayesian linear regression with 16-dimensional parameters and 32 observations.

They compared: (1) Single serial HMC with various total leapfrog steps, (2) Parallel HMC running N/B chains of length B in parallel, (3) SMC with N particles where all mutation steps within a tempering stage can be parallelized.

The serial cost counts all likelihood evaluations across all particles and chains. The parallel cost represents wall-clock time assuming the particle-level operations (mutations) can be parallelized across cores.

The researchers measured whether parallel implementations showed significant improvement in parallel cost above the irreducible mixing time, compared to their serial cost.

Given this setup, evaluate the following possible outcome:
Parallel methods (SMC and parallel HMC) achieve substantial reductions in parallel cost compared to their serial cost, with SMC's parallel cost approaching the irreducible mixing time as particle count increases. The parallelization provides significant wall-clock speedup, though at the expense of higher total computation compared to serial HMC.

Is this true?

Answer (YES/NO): YES